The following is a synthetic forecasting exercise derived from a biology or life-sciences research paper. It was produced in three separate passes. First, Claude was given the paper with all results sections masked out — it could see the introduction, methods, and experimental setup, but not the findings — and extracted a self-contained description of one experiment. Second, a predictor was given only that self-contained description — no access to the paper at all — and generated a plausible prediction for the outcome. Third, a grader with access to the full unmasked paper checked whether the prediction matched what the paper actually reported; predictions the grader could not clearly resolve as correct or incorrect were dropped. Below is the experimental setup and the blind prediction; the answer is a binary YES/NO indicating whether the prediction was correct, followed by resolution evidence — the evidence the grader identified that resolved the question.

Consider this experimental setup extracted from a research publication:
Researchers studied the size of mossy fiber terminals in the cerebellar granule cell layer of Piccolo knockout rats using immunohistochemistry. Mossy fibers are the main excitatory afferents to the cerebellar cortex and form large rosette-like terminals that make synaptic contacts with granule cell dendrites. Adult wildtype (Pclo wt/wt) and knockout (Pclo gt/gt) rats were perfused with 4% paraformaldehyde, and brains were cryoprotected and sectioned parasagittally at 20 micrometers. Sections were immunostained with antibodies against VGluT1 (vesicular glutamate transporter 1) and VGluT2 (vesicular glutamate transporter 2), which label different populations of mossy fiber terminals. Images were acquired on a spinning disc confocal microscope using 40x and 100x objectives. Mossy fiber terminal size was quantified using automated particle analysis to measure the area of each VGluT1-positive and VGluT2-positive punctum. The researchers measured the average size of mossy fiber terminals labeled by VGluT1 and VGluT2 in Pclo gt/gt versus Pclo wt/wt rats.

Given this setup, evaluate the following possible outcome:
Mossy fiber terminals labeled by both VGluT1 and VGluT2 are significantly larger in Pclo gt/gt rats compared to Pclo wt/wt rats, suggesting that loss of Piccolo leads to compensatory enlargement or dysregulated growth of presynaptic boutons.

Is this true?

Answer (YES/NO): NO